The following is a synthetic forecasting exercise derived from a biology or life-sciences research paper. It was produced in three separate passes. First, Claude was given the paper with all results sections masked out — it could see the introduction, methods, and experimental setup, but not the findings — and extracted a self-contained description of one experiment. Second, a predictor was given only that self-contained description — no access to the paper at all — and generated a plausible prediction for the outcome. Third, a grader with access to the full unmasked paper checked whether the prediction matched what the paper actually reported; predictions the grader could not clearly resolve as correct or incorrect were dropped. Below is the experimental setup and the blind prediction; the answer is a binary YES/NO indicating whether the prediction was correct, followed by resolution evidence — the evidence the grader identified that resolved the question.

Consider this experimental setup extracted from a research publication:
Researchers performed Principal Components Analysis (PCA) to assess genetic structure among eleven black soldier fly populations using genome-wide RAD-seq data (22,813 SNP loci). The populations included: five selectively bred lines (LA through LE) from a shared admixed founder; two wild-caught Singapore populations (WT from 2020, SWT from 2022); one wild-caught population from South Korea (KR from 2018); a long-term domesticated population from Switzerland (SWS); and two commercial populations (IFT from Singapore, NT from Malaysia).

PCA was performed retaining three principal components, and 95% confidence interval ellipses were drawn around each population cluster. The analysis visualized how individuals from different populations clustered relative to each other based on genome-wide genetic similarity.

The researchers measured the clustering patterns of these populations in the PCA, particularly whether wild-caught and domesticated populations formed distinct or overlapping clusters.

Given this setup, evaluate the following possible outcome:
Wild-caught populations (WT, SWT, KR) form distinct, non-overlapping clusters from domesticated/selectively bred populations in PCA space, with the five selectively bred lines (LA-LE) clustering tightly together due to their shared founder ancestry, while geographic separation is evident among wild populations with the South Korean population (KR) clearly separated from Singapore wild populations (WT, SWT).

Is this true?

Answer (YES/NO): NO